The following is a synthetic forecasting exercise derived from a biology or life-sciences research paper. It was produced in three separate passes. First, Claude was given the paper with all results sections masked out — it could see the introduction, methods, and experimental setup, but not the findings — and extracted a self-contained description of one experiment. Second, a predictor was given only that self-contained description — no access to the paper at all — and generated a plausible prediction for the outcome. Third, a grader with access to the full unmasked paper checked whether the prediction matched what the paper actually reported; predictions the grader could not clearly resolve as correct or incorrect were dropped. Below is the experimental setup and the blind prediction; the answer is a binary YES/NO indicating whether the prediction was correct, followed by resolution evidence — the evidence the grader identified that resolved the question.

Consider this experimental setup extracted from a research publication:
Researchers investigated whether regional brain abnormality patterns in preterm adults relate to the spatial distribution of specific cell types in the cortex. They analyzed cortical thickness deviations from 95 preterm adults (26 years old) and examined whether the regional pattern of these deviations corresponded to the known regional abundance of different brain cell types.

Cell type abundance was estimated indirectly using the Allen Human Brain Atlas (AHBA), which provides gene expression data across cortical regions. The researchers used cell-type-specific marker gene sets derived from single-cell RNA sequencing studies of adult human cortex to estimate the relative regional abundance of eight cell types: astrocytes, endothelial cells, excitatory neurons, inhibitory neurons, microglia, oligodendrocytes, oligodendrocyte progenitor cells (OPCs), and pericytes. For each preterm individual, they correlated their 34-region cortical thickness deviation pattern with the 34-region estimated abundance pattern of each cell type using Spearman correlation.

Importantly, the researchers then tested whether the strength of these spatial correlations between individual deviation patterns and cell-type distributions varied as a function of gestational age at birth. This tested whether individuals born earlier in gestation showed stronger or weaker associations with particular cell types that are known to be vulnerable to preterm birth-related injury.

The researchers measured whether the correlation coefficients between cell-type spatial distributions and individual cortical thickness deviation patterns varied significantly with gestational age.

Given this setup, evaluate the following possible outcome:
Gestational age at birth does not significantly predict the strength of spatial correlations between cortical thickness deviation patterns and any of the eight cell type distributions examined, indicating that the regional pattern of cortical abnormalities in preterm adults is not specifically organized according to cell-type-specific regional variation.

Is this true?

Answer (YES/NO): NO